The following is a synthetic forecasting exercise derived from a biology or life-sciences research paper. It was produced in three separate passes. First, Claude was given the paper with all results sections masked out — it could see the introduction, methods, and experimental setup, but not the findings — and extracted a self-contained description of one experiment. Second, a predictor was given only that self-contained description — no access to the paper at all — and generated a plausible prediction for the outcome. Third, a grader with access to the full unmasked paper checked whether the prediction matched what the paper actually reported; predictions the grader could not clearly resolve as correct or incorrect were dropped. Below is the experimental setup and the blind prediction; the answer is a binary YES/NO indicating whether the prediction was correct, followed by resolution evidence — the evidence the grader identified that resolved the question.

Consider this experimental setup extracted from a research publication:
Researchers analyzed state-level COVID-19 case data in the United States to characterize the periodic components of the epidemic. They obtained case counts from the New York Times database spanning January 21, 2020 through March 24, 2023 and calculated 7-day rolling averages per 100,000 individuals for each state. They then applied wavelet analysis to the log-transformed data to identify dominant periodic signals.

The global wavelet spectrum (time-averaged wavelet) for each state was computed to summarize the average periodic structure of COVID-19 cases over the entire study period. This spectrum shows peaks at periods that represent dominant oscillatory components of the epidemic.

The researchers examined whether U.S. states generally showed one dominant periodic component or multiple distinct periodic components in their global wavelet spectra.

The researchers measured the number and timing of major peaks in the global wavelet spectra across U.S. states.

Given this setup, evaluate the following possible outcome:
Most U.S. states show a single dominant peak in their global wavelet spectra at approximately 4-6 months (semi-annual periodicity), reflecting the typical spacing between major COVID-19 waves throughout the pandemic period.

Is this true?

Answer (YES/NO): NO